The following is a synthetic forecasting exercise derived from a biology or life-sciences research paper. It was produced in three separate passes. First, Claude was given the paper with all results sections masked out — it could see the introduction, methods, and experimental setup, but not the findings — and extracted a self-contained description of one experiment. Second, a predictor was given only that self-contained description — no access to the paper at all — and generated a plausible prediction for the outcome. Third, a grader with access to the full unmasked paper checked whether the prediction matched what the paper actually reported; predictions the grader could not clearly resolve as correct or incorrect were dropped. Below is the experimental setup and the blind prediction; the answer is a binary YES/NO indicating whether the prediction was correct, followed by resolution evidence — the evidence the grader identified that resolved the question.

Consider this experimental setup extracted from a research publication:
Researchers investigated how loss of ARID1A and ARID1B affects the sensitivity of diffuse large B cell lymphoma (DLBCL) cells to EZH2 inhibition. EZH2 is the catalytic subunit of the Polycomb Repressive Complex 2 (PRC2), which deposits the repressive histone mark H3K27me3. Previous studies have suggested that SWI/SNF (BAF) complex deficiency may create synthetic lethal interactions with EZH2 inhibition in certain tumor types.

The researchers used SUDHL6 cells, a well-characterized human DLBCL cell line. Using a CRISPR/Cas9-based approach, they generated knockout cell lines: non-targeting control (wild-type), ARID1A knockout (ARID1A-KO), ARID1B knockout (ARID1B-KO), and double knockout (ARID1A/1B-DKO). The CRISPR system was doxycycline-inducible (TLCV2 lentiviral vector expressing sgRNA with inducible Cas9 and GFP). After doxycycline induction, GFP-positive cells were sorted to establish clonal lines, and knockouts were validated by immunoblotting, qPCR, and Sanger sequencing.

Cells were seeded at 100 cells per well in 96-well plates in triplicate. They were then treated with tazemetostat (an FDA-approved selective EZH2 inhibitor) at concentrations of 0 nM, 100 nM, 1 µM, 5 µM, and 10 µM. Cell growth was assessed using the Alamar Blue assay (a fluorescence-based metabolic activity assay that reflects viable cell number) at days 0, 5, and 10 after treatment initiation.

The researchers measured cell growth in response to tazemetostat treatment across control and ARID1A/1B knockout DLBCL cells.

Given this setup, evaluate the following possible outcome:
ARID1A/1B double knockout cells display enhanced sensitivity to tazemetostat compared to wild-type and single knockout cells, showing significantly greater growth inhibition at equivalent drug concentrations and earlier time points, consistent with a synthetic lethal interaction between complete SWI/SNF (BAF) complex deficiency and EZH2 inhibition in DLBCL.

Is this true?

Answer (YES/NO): NO